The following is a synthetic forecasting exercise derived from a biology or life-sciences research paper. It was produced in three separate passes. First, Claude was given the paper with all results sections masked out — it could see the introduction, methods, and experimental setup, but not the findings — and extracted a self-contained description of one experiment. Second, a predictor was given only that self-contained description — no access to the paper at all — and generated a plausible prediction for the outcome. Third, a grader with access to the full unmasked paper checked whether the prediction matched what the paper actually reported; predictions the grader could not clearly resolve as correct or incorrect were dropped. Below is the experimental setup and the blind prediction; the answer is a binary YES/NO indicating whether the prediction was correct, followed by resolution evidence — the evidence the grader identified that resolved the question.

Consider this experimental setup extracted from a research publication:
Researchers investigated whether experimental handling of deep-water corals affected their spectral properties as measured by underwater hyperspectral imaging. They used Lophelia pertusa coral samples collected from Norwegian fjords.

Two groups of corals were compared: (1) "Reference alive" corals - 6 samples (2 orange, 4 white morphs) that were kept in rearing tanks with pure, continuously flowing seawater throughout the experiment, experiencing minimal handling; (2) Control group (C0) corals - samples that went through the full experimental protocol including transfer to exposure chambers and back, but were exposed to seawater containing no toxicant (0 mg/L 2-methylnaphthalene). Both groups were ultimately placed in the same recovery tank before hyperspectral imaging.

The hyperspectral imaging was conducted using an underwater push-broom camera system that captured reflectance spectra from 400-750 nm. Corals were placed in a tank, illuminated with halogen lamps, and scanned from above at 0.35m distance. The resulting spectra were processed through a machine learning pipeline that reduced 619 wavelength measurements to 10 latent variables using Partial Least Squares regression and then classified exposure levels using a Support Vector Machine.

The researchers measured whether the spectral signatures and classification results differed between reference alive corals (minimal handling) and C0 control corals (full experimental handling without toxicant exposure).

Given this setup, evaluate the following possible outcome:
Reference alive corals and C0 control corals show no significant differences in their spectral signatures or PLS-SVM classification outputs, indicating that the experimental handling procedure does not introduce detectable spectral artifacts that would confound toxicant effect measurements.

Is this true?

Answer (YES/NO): YES